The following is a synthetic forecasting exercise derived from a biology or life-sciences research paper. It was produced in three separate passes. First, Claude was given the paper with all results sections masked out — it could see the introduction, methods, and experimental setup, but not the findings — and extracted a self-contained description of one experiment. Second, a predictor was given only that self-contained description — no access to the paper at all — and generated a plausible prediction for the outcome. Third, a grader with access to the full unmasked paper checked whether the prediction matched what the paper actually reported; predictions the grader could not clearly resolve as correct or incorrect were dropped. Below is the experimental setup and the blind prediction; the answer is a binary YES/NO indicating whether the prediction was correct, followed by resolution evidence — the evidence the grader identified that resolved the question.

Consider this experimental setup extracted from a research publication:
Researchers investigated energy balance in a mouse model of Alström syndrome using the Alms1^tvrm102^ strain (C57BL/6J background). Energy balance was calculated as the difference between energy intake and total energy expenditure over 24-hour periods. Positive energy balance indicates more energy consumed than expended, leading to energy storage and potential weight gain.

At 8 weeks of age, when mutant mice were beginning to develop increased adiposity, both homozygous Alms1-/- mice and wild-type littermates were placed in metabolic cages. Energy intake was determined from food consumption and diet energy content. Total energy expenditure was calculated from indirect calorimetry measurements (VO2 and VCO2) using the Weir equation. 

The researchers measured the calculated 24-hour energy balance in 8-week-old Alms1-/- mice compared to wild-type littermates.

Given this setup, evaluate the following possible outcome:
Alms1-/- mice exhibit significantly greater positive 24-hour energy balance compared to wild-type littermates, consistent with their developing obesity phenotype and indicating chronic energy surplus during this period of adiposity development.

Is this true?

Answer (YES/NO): NO